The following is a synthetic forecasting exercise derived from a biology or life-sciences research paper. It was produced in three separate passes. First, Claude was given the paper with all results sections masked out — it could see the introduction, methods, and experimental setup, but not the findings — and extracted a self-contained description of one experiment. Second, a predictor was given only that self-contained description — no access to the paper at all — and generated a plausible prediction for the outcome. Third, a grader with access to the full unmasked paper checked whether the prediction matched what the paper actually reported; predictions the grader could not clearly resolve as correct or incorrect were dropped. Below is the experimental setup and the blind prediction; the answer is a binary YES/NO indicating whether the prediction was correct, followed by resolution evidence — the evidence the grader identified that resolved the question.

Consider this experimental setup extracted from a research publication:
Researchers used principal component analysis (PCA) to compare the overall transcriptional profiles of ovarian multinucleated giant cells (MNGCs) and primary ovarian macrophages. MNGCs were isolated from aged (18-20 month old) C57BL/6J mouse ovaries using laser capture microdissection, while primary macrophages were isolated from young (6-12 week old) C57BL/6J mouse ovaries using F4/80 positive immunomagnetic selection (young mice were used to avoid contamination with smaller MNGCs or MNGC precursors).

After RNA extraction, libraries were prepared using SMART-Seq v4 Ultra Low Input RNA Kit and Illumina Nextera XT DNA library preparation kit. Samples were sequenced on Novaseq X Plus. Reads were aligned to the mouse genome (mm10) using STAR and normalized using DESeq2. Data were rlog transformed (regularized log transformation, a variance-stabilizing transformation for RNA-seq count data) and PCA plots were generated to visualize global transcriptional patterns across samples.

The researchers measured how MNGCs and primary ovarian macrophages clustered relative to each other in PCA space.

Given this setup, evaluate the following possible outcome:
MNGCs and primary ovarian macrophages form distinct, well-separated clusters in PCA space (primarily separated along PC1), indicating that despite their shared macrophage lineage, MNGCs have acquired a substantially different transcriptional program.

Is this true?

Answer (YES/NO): YES